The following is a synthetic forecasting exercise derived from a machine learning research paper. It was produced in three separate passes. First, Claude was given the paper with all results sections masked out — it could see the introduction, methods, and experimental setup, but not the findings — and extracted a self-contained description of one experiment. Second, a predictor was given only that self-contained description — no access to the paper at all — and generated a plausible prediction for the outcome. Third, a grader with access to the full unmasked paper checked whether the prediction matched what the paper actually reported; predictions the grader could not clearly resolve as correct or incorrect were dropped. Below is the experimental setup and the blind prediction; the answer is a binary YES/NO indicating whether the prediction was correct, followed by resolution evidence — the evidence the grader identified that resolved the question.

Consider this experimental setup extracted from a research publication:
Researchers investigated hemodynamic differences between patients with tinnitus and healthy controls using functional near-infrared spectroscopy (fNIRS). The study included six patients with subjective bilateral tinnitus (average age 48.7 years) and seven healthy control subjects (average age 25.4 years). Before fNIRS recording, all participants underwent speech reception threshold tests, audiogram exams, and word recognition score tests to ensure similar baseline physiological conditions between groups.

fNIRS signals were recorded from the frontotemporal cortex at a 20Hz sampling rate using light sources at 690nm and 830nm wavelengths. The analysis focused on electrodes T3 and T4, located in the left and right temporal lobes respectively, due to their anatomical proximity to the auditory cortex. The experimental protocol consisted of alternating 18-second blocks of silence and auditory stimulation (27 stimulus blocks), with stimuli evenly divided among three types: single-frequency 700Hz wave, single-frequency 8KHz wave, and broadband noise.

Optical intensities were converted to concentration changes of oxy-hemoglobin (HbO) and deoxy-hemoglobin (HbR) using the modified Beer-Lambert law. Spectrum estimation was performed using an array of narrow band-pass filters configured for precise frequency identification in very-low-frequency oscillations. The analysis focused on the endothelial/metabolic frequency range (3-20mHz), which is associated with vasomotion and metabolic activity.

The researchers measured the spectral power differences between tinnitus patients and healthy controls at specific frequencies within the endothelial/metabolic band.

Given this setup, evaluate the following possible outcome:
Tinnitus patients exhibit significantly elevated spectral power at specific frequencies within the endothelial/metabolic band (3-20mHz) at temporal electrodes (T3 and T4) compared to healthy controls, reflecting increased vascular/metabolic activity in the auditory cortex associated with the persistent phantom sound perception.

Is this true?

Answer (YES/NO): NO